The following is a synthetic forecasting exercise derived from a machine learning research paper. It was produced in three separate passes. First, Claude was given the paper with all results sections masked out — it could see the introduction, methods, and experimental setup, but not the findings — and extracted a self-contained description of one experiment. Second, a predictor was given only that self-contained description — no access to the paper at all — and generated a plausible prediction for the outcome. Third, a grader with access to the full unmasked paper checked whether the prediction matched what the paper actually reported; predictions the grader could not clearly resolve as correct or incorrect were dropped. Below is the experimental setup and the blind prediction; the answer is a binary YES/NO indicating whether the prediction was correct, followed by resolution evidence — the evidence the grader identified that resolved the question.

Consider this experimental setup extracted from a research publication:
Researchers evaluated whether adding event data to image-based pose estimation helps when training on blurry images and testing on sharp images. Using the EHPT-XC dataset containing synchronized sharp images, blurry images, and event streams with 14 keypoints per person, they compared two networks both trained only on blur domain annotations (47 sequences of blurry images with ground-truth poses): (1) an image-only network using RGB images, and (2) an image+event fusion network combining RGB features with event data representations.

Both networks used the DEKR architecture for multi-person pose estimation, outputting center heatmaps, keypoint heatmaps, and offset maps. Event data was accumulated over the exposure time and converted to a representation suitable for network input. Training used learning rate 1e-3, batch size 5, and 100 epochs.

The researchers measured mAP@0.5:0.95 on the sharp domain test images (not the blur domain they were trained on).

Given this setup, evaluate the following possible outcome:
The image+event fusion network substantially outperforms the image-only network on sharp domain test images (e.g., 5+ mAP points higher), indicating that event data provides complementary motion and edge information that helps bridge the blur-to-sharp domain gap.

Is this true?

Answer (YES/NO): YES